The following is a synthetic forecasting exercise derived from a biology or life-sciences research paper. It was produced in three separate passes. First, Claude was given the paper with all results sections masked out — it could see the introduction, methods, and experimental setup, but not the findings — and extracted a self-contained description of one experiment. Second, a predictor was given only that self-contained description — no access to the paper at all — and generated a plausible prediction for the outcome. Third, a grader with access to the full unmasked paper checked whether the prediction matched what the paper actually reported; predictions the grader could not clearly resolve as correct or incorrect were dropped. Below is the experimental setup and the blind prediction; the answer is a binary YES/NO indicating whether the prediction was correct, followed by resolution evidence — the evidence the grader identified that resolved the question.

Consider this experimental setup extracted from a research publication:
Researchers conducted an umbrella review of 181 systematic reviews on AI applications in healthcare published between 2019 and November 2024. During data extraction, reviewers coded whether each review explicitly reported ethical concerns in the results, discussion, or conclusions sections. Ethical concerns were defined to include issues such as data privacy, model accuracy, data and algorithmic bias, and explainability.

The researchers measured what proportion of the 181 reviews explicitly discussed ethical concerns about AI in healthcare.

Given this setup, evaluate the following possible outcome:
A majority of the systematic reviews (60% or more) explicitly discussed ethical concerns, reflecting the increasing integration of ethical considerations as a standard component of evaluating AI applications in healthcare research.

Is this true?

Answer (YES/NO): YES